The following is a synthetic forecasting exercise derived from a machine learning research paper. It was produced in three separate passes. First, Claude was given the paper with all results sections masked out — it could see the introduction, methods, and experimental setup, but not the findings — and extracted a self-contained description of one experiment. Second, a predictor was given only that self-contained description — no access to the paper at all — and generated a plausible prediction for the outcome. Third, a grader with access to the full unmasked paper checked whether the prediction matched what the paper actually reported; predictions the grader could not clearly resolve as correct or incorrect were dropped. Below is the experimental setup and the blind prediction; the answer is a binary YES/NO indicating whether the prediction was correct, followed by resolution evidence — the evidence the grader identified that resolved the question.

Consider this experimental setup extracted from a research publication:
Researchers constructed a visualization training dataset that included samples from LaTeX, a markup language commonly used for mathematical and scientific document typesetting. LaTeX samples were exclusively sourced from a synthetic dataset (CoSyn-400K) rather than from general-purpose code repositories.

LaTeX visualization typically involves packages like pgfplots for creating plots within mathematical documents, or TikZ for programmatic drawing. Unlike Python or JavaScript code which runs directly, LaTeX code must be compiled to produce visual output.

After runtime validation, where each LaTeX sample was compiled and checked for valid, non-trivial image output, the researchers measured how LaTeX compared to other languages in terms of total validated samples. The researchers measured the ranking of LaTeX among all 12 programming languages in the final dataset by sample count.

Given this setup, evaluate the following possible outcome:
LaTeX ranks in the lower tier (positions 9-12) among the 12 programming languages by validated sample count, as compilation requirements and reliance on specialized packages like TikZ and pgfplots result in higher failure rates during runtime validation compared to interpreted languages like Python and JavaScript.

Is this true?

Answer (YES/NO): NO